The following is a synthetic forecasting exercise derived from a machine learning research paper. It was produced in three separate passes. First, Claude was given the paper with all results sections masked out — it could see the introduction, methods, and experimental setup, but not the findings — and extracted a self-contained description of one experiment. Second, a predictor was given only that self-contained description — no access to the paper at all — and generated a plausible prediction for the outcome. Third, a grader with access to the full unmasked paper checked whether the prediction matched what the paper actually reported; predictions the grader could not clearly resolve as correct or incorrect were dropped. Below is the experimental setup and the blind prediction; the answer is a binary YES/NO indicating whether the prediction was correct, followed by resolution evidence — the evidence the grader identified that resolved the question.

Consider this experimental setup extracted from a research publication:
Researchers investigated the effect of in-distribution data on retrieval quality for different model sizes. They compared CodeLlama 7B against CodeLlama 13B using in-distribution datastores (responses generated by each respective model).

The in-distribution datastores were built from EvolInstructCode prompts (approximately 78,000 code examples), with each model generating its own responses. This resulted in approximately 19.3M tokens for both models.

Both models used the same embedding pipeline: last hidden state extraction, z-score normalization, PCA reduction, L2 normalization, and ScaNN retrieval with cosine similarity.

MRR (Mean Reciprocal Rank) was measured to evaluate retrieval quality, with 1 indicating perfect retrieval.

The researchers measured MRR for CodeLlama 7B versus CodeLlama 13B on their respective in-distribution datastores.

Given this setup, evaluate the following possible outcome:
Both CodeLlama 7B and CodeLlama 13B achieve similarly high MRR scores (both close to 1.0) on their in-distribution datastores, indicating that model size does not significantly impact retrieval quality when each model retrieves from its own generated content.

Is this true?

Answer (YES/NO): NO